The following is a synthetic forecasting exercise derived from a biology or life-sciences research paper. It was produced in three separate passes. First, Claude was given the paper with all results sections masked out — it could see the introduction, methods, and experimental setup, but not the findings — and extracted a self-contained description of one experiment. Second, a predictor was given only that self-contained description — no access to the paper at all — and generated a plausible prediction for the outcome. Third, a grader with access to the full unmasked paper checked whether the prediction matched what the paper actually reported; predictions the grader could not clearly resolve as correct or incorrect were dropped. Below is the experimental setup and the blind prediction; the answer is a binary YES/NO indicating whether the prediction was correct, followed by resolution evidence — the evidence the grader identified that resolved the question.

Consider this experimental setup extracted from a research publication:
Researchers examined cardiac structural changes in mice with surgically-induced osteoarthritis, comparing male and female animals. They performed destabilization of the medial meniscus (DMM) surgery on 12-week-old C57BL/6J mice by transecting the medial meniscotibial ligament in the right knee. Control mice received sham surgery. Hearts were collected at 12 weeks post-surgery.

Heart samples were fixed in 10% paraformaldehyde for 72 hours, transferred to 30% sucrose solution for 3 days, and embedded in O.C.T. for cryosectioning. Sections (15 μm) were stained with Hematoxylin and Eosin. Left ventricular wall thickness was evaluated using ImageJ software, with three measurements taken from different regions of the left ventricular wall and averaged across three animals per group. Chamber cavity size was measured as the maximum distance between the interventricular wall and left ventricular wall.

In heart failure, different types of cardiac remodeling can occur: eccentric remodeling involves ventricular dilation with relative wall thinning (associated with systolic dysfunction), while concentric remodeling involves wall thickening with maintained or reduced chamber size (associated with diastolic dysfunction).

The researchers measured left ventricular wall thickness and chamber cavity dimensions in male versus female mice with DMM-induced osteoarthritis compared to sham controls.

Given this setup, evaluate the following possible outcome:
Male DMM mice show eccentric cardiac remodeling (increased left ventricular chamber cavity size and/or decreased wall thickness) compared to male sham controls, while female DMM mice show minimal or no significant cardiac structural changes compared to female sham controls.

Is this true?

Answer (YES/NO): NO